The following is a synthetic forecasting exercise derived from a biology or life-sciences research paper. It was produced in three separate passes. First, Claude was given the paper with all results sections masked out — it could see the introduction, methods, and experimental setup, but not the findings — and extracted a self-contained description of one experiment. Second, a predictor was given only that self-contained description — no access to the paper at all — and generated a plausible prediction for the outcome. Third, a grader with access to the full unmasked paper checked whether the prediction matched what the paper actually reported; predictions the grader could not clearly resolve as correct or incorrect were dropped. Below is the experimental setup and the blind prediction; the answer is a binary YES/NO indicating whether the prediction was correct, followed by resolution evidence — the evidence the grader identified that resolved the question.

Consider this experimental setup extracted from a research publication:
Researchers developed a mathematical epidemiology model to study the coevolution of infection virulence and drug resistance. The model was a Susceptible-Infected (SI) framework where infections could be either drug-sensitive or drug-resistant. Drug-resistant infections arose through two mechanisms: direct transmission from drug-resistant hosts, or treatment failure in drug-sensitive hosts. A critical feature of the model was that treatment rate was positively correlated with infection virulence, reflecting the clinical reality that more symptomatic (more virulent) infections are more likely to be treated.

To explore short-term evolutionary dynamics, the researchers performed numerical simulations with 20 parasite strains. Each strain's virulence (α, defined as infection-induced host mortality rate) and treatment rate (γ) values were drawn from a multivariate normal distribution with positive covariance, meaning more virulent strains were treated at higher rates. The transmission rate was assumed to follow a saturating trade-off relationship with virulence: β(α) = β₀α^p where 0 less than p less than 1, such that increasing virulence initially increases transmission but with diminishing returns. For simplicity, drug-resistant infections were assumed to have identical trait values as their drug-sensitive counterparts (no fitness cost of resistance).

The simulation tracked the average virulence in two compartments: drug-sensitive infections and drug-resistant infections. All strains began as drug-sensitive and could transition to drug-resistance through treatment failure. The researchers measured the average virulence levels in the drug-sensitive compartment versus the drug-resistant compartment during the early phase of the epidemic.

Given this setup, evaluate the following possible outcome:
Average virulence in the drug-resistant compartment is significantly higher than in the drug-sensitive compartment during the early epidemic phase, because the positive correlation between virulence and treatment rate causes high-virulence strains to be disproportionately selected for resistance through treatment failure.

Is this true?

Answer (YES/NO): YES